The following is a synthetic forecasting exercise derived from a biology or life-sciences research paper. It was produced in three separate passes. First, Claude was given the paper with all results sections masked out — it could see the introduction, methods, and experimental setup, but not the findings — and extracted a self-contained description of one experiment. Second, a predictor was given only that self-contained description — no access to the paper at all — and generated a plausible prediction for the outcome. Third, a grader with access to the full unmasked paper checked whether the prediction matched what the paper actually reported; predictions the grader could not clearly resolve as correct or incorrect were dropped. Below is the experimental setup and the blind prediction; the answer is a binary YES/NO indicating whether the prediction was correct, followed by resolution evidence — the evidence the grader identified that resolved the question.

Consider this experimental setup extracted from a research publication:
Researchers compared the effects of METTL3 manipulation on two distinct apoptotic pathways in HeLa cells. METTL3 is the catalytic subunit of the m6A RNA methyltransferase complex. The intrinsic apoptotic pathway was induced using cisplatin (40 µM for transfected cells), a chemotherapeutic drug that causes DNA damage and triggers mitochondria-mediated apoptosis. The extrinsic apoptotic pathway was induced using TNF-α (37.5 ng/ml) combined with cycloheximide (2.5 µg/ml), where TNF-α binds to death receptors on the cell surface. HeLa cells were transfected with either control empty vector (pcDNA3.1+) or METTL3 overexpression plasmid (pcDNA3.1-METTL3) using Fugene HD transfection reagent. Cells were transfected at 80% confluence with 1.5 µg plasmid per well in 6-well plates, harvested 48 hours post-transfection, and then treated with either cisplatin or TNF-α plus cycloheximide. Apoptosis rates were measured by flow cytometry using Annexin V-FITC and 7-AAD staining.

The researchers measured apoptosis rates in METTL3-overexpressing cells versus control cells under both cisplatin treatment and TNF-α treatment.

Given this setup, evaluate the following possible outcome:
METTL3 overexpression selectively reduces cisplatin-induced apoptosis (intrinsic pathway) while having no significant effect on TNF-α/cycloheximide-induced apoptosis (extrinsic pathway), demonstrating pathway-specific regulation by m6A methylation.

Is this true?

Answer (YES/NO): NO